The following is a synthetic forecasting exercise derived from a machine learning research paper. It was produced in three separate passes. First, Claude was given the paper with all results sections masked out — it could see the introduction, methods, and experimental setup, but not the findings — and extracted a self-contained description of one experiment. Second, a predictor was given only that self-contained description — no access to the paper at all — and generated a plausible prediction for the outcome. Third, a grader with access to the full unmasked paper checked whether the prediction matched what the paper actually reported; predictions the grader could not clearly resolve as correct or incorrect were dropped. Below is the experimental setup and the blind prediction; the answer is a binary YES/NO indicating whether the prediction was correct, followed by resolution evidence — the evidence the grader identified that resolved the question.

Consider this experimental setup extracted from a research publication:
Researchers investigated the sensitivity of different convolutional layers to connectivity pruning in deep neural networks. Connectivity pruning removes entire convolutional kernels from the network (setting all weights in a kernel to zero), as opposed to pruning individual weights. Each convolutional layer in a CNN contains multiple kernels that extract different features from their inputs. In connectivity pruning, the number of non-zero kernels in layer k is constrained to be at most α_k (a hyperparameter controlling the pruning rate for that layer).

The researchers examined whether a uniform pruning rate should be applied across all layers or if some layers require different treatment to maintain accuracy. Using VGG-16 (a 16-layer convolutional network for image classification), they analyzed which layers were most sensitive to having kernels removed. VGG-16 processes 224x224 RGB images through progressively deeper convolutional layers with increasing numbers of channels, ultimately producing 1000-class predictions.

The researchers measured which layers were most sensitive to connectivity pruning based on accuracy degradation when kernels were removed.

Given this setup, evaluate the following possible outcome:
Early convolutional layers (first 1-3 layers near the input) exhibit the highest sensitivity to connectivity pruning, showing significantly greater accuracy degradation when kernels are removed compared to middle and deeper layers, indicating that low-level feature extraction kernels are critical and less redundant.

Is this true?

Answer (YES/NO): NO